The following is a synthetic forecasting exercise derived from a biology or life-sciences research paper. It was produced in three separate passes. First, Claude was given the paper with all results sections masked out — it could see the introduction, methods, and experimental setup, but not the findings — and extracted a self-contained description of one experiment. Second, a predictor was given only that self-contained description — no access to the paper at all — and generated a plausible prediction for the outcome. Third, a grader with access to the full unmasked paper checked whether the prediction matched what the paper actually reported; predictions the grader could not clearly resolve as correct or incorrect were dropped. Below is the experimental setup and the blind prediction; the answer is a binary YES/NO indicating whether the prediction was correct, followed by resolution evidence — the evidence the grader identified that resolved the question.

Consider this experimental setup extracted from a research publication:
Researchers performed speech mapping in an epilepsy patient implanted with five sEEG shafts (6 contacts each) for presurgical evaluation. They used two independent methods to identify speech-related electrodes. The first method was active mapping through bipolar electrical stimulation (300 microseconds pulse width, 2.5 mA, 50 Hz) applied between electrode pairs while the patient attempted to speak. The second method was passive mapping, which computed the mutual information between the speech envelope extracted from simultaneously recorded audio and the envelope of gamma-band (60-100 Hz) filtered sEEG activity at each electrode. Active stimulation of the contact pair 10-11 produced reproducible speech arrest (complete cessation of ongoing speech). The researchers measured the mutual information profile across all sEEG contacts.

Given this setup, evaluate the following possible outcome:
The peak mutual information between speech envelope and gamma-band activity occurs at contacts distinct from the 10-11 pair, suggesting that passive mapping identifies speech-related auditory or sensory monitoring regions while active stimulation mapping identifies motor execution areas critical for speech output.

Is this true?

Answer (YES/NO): NO